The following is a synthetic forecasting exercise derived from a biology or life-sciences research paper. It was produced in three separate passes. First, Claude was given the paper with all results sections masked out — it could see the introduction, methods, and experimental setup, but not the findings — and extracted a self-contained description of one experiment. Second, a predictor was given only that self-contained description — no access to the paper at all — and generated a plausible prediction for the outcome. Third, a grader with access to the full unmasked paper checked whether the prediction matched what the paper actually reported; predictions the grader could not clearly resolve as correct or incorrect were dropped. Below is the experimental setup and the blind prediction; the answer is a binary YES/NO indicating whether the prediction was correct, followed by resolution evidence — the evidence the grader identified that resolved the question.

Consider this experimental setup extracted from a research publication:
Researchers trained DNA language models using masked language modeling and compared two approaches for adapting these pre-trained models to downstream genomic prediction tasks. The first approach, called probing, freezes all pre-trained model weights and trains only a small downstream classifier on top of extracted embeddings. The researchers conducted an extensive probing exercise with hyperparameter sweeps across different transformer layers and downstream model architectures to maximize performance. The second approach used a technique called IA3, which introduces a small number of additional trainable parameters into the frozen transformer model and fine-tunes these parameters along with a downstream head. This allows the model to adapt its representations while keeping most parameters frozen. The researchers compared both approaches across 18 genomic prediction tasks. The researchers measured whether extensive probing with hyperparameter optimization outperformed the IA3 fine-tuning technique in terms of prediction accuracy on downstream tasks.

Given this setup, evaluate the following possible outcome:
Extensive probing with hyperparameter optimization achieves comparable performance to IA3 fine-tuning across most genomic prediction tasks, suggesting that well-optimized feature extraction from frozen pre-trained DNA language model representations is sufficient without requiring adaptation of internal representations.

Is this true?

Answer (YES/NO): NO